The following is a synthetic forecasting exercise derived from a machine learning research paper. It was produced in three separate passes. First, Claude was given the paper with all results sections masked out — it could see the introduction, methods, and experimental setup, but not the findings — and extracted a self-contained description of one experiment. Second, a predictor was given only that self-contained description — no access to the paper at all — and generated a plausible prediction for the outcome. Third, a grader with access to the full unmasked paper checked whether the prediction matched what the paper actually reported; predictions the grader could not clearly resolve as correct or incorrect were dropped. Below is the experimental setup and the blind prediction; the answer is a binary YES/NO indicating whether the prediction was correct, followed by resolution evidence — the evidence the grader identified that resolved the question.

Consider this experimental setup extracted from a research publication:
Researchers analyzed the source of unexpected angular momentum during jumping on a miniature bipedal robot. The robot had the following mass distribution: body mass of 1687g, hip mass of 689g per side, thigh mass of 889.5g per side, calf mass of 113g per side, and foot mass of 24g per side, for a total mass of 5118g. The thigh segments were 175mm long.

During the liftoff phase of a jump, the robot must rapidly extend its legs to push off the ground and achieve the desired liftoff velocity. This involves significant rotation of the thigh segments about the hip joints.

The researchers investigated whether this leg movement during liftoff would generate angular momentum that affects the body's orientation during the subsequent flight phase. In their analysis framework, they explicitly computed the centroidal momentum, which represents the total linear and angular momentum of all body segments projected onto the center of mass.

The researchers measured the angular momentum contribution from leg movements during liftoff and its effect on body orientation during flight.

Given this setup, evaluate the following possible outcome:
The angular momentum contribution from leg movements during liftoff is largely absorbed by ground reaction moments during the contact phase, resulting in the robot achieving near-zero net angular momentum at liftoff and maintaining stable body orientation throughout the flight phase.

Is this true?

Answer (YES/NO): NO